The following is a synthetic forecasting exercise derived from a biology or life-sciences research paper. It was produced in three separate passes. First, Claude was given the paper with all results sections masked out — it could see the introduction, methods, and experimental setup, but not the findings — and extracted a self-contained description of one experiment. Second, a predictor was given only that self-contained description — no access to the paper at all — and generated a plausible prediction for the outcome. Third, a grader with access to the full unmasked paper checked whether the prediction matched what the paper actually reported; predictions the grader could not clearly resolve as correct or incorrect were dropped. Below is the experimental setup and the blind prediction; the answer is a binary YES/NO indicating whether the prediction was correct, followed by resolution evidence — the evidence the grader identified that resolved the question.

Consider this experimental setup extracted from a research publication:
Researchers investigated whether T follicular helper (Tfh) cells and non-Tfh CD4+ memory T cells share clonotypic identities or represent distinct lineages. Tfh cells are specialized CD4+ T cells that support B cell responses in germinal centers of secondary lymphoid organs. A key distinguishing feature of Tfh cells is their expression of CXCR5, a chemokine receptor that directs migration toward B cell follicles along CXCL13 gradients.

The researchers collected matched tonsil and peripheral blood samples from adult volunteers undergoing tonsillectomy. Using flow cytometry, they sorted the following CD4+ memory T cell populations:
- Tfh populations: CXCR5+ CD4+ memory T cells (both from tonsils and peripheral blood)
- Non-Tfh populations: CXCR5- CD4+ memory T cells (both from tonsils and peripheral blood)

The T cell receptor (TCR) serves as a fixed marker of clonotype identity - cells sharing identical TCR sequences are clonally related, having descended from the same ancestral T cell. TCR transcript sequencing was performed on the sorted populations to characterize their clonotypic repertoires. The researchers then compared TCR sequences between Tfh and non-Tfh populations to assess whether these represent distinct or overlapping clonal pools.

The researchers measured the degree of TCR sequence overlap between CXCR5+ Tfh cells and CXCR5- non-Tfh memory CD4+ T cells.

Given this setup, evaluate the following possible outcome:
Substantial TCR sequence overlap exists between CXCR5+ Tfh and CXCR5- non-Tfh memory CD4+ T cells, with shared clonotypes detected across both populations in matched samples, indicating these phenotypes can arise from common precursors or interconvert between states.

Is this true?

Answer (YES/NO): NO